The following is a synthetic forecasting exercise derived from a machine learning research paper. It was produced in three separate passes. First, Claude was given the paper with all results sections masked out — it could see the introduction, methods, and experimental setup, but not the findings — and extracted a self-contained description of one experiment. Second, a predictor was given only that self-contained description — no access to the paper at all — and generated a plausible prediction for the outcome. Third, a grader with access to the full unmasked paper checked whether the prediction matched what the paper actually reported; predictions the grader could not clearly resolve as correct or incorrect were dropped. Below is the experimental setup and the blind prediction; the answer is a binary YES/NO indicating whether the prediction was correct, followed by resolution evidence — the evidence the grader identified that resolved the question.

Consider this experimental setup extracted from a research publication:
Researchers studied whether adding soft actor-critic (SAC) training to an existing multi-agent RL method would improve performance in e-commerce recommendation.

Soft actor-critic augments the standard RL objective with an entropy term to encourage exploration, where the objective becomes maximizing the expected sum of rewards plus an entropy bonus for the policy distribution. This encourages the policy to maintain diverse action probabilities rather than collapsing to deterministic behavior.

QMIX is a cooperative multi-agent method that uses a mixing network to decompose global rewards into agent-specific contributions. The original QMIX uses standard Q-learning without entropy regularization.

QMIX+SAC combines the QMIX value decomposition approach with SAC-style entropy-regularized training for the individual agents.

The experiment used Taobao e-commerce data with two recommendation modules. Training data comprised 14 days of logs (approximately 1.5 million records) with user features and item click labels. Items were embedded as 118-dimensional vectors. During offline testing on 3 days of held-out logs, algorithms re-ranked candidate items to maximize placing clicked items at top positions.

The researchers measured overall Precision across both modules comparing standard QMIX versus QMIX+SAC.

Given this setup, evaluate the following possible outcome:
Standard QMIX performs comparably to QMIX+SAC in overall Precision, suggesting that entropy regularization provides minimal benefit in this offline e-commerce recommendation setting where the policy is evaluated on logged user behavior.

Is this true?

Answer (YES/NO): NO